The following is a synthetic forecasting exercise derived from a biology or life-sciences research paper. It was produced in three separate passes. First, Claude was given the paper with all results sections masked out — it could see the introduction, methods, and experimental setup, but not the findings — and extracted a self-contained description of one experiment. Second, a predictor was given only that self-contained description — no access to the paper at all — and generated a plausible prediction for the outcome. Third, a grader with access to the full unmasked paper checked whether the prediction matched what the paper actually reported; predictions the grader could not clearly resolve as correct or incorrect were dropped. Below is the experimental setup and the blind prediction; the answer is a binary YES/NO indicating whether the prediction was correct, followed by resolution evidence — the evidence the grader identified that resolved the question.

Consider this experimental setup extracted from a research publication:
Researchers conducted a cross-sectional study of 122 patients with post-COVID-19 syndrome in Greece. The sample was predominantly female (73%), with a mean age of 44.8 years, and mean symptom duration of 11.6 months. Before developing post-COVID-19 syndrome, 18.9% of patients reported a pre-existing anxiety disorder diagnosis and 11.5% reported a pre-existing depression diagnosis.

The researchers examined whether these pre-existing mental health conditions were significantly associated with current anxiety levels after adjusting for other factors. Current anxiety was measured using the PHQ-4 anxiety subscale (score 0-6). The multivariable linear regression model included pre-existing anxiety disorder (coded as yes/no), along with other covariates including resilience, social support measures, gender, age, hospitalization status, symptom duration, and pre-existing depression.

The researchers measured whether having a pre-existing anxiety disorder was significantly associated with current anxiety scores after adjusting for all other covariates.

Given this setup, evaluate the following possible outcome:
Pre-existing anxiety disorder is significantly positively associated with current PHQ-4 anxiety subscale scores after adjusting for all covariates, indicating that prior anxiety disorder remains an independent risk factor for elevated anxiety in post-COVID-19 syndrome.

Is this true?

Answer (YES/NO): NO